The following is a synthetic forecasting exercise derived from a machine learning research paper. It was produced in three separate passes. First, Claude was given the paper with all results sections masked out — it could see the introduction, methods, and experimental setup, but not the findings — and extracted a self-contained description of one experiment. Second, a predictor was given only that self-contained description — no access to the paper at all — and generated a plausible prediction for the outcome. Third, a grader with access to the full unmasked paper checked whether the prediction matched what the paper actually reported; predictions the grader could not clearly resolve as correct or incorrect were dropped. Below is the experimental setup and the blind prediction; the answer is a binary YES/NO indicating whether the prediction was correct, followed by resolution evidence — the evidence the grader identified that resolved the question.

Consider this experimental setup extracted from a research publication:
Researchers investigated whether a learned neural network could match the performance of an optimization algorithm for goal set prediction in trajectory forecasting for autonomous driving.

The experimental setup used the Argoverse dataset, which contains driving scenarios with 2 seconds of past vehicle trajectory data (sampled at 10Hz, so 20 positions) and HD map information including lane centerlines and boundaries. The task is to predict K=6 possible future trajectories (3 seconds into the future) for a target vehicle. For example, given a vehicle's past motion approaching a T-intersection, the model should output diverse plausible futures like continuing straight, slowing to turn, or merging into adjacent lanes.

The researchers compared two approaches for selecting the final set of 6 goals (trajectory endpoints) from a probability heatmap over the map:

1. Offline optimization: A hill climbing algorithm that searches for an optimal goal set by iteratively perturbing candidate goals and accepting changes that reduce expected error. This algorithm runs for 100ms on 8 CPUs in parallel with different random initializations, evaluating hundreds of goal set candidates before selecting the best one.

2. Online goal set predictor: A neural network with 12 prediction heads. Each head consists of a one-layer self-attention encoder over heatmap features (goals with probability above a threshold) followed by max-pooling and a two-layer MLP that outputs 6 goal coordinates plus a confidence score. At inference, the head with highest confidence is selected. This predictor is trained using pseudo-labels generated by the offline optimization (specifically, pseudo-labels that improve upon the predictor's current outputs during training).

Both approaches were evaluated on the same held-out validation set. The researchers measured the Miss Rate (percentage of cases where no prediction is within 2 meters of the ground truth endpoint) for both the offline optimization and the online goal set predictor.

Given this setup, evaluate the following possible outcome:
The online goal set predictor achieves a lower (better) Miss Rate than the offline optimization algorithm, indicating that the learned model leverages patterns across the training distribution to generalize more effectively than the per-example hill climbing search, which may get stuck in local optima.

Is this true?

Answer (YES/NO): NO